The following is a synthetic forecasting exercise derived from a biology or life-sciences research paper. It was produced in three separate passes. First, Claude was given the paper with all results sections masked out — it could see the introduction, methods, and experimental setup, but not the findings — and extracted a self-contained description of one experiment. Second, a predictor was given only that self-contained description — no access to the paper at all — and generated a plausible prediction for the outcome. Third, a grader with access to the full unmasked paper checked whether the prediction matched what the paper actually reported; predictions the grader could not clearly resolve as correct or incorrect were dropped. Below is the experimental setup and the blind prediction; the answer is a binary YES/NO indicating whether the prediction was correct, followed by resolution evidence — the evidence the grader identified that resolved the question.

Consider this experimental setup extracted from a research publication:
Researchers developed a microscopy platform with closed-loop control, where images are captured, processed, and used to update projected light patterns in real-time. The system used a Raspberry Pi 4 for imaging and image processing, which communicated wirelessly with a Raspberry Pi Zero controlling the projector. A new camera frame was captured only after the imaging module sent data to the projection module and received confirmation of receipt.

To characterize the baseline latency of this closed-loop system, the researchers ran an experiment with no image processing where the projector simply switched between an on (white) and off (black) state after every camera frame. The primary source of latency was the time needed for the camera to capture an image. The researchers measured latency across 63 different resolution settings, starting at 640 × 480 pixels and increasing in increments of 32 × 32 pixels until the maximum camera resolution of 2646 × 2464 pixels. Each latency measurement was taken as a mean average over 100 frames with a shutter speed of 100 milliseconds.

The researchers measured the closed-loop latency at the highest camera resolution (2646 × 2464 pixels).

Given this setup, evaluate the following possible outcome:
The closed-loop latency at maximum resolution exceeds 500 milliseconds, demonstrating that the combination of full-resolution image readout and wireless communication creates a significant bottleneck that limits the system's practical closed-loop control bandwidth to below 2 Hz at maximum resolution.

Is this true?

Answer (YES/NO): YES